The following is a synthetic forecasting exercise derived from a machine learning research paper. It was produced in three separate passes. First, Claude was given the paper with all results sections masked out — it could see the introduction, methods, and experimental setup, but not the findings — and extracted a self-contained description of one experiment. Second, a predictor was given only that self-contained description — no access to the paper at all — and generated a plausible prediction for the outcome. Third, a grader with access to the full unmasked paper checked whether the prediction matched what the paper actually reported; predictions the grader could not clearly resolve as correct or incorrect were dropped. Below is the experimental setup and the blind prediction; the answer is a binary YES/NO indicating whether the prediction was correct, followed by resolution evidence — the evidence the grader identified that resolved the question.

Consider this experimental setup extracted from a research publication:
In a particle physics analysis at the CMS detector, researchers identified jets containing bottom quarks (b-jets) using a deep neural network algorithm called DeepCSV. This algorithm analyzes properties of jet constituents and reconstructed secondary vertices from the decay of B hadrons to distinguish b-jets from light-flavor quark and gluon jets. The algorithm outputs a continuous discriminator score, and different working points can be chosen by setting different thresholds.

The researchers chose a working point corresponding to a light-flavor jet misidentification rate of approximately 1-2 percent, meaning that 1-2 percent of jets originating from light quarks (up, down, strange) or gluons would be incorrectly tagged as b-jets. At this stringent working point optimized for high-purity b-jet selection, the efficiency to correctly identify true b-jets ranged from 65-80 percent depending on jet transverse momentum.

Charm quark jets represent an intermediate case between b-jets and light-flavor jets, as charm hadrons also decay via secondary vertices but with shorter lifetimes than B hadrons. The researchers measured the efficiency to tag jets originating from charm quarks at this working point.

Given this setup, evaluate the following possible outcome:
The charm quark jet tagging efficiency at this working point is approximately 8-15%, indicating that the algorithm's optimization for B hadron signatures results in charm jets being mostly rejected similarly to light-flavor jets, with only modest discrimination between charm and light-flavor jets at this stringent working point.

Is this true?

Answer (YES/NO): NO